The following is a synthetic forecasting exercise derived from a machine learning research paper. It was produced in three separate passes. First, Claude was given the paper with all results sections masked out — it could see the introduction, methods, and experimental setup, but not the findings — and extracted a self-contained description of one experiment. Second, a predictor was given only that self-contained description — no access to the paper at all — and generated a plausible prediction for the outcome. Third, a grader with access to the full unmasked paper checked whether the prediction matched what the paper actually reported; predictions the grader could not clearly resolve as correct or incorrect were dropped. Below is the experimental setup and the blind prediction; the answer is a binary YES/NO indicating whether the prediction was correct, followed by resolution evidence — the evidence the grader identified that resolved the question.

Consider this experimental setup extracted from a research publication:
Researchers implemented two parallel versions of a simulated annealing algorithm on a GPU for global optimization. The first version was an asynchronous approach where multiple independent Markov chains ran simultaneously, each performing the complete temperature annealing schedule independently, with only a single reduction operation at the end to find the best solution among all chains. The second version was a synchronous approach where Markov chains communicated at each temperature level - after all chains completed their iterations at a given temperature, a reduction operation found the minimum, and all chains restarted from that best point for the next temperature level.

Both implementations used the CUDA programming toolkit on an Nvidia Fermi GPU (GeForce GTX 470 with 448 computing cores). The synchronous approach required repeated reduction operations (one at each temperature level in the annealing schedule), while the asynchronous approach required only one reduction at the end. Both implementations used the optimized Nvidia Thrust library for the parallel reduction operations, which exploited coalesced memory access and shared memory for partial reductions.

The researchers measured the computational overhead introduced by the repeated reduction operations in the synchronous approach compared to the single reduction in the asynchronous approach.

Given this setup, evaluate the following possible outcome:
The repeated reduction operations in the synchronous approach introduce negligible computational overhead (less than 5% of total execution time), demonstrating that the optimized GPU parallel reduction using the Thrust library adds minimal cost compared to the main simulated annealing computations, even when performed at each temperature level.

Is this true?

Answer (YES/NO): NO